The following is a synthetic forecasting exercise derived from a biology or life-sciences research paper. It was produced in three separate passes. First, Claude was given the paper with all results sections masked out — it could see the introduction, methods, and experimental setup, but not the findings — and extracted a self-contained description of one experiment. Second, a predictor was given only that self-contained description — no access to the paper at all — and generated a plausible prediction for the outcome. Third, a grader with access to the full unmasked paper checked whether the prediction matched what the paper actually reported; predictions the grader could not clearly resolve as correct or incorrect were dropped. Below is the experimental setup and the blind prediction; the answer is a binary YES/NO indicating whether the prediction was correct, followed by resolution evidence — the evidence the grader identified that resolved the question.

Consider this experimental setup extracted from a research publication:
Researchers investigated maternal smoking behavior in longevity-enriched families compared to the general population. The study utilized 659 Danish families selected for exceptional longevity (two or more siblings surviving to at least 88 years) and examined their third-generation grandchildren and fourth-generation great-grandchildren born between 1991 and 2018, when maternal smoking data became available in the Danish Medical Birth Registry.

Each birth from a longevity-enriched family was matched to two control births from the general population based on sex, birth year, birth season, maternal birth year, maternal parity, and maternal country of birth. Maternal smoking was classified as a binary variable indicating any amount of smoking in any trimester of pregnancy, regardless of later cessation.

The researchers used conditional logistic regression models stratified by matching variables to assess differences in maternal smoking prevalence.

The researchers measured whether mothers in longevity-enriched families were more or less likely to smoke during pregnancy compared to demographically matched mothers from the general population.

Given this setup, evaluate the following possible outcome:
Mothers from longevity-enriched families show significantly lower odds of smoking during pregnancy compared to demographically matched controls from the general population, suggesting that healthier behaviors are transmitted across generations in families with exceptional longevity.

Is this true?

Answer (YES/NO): YES